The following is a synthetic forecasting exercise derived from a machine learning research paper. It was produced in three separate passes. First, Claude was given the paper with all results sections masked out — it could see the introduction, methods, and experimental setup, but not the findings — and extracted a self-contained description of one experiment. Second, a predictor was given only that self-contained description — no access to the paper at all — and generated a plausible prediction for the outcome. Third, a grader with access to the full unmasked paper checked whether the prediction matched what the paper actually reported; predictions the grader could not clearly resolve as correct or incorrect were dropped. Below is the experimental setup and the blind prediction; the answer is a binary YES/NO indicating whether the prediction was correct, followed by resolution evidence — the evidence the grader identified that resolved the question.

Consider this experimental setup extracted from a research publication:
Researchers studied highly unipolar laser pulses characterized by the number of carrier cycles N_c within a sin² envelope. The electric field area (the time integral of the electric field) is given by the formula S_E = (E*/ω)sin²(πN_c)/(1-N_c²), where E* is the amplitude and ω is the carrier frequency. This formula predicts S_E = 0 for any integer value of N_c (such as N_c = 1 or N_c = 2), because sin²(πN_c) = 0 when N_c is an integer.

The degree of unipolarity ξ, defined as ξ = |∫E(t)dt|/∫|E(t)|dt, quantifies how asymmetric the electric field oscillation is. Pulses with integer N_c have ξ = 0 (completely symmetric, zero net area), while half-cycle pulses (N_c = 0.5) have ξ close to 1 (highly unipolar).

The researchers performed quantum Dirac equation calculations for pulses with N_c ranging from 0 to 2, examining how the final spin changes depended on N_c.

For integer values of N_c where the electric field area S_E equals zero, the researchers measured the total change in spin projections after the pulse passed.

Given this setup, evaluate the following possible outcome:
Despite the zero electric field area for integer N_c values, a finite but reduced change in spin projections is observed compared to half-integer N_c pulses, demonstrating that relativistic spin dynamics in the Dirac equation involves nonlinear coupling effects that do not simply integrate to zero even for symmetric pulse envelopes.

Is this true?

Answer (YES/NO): NO